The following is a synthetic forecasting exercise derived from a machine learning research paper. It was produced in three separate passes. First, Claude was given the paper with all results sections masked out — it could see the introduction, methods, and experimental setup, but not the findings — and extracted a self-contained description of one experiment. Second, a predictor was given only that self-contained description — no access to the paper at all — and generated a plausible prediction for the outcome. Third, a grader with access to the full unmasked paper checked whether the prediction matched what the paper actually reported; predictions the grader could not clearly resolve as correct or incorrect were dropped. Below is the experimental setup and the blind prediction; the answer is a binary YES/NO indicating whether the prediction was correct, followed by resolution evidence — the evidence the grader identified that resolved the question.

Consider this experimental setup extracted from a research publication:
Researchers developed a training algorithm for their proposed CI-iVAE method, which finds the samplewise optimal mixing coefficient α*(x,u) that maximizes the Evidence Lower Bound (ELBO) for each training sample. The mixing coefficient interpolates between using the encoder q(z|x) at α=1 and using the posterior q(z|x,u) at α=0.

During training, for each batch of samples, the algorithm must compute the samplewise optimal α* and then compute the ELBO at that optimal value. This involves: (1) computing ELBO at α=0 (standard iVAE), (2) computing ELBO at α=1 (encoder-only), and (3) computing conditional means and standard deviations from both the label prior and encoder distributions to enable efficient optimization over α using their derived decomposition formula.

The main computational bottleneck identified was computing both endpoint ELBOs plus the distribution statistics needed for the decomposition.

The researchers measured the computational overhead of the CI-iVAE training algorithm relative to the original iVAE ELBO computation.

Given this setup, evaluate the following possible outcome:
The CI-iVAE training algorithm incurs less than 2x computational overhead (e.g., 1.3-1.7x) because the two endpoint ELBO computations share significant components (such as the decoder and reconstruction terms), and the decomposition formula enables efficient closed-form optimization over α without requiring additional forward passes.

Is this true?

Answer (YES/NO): NO